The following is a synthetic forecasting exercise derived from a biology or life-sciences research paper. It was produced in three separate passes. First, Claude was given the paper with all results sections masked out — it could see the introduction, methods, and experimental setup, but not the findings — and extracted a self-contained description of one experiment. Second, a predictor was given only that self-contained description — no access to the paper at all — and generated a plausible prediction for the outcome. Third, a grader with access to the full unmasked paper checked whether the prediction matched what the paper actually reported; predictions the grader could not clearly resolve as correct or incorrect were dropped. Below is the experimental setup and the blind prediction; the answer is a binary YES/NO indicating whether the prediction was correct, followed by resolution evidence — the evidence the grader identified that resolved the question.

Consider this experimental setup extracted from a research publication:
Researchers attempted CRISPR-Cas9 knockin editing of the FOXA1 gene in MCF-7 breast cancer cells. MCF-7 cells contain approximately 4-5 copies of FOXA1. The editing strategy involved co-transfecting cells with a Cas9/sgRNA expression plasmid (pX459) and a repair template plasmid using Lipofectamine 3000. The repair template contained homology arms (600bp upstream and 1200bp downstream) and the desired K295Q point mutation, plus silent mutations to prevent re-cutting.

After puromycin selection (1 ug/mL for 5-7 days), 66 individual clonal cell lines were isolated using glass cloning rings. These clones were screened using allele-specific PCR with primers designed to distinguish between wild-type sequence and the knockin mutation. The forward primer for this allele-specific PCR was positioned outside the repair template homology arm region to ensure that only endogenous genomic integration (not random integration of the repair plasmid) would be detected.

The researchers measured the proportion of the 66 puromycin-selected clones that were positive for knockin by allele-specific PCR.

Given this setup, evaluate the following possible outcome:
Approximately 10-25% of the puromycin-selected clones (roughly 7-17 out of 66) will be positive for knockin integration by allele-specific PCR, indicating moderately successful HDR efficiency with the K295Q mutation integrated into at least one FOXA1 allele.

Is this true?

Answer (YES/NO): YES